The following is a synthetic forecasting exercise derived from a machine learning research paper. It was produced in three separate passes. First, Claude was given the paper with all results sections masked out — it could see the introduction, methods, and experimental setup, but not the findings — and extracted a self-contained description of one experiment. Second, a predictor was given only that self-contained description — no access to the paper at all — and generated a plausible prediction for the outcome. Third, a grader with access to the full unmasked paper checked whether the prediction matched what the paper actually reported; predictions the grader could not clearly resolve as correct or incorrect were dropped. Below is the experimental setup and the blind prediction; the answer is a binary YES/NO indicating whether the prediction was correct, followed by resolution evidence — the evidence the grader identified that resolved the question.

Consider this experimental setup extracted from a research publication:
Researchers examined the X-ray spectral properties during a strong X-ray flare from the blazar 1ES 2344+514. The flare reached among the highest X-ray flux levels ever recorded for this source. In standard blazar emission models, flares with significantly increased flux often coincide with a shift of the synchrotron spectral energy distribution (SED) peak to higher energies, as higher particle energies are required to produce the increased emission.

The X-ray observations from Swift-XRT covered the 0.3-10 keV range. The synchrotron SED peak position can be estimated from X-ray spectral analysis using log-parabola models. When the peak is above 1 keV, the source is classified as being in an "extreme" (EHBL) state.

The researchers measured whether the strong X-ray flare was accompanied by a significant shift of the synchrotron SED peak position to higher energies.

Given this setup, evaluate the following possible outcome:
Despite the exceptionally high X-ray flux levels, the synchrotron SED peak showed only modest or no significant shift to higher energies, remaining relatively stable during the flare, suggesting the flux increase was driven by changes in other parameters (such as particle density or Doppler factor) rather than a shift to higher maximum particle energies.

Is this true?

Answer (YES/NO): YES